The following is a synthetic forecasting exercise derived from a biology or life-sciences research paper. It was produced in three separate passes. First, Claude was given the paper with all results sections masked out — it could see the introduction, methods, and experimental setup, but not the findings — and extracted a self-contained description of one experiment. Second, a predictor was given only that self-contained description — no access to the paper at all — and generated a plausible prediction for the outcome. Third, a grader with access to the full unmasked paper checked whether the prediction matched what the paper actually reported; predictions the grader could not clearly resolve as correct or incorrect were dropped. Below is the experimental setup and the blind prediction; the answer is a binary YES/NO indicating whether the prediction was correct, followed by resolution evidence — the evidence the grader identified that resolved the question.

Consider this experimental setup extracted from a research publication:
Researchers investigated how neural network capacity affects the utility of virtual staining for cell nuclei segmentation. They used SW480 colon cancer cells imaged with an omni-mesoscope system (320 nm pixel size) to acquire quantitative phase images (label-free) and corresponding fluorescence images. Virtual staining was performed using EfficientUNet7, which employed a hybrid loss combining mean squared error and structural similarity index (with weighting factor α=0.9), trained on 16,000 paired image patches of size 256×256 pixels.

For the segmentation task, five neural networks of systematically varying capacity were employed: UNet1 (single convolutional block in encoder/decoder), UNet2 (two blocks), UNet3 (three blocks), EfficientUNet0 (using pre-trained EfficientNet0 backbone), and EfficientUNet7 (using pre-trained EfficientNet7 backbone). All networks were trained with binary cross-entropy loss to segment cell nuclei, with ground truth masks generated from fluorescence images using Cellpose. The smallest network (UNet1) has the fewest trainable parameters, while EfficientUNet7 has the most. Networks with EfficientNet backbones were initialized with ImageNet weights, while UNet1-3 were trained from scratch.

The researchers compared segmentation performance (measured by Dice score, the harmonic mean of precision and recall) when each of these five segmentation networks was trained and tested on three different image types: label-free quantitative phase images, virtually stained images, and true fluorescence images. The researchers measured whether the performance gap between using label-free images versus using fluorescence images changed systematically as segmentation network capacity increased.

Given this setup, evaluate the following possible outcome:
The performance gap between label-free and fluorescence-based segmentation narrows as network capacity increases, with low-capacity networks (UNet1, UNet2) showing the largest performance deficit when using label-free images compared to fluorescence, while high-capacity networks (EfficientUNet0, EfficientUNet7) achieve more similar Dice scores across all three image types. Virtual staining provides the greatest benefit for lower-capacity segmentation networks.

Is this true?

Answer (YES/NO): YES